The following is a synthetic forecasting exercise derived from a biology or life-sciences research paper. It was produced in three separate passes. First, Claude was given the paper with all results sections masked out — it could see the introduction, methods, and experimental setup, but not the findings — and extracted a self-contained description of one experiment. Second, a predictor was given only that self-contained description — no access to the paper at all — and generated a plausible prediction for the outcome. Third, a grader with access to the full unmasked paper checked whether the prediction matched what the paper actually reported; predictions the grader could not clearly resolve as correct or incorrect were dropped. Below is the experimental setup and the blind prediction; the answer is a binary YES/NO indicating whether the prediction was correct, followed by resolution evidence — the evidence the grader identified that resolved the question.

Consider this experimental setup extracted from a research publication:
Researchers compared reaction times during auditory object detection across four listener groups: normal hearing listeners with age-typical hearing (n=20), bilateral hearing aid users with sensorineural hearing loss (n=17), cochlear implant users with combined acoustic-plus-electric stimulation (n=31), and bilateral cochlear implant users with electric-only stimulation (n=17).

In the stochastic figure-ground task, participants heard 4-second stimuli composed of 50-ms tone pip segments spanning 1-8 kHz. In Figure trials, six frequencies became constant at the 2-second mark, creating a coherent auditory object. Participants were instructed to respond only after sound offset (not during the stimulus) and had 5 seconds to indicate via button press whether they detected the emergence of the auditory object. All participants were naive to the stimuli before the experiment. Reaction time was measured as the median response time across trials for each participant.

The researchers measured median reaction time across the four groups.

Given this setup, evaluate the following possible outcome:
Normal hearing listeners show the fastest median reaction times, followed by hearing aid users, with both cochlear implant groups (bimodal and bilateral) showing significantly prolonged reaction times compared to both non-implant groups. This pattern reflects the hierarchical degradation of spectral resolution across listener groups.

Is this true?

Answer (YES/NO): NO